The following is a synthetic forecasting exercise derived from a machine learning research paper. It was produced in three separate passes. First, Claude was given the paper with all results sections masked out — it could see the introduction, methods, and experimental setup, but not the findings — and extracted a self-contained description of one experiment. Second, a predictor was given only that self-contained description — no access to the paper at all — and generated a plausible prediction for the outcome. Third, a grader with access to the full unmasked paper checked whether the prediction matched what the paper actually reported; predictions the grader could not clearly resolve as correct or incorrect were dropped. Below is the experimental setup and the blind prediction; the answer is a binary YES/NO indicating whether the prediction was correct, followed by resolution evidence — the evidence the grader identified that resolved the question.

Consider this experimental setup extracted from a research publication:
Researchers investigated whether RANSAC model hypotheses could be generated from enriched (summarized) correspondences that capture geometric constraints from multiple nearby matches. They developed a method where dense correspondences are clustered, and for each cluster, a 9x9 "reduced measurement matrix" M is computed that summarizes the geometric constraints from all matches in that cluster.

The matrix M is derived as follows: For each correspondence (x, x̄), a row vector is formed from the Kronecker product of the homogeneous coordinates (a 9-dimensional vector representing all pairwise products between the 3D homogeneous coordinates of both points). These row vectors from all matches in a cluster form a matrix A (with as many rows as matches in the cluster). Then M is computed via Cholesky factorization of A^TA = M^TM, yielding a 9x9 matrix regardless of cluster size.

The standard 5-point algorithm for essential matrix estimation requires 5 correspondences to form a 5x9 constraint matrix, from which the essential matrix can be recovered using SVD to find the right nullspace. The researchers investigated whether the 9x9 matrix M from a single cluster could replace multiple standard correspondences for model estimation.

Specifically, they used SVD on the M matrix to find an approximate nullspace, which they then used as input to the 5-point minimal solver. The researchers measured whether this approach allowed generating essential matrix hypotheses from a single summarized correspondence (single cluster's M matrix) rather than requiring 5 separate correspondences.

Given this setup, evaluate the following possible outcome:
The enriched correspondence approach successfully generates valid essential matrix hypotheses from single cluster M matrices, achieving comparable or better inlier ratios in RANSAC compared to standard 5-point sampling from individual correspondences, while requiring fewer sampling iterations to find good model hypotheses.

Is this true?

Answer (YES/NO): NO